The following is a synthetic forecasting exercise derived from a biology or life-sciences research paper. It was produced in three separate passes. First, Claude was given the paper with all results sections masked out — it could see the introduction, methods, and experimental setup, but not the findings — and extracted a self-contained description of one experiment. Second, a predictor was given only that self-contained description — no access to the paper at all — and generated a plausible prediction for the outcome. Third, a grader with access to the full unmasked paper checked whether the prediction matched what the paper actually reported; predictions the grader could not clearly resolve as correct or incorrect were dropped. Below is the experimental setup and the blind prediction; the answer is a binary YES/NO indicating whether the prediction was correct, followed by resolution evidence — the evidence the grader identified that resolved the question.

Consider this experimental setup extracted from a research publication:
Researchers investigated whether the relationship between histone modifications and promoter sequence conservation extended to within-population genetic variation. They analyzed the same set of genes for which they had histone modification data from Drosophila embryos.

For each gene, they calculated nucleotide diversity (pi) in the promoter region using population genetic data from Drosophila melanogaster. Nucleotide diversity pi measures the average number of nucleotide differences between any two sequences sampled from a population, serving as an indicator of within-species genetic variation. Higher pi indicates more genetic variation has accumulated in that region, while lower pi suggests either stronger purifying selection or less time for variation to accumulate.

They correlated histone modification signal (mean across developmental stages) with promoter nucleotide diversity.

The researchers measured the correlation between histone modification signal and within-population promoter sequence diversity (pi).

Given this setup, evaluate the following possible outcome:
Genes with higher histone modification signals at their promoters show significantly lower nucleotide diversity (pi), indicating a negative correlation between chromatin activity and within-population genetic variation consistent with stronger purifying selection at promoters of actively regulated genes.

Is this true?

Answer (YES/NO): NO